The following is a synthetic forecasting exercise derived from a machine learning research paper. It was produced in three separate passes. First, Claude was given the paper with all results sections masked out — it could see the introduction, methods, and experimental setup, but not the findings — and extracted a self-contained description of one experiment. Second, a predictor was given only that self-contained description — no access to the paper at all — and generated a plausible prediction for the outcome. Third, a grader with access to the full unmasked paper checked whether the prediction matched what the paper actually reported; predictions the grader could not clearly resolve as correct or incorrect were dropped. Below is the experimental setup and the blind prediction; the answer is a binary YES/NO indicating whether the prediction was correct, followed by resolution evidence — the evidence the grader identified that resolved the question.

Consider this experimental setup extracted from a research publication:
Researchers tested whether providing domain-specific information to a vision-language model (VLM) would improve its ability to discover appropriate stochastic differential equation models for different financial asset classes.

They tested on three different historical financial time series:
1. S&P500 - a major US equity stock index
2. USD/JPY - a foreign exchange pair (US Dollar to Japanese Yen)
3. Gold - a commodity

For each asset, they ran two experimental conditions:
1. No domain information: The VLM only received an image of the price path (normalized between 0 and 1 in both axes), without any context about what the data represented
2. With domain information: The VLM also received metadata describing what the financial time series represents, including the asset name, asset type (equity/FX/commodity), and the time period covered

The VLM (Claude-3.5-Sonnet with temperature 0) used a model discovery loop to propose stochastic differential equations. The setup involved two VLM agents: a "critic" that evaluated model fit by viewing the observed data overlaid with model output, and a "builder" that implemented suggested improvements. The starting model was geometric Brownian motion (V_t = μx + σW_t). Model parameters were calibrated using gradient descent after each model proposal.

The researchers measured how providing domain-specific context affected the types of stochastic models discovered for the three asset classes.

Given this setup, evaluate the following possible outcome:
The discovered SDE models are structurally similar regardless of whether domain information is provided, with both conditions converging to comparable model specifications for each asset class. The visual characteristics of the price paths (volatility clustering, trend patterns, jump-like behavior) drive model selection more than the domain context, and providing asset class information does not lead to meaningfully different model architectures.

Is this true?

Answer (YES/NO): NO